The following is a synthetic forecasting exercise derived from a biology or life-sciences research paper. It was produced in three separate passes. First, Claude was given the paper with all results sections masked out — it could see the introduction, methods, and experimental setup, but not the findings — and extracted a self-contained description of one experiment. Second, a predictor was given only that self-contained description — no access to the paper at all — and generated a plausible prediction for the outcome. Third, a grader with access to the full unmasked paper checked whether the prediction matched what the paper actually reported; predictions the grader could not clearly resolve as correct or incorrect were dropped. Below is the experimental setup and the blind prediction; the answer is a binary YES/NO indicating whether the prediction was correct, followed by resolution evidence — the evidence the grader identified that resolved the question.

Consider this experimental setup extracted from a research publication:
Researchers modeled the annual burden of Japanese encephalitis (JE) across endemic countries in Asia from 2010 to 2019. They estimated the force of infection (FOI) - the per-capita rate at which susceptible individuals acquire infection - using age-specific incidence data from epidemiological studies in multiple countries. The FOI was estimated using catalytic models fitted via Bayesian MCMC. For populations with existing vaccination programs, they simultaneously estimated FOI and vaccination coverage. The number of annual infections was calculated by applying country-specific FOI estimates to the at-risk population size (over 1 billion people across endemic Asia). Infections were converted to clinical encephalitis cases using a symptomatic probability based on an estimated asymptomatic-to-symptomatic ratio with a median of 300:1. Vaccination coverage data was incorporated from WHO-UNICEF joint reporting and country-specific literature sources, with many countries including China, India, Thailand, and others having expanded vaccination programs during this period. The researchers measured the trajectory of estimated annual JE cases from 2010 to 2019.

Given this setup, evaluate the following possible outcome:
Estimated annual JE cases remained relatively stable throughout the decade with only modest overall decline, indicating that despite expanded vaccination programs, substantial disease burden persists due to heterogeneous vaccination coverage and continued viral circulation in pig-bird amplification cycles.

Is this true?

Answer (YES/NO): NO